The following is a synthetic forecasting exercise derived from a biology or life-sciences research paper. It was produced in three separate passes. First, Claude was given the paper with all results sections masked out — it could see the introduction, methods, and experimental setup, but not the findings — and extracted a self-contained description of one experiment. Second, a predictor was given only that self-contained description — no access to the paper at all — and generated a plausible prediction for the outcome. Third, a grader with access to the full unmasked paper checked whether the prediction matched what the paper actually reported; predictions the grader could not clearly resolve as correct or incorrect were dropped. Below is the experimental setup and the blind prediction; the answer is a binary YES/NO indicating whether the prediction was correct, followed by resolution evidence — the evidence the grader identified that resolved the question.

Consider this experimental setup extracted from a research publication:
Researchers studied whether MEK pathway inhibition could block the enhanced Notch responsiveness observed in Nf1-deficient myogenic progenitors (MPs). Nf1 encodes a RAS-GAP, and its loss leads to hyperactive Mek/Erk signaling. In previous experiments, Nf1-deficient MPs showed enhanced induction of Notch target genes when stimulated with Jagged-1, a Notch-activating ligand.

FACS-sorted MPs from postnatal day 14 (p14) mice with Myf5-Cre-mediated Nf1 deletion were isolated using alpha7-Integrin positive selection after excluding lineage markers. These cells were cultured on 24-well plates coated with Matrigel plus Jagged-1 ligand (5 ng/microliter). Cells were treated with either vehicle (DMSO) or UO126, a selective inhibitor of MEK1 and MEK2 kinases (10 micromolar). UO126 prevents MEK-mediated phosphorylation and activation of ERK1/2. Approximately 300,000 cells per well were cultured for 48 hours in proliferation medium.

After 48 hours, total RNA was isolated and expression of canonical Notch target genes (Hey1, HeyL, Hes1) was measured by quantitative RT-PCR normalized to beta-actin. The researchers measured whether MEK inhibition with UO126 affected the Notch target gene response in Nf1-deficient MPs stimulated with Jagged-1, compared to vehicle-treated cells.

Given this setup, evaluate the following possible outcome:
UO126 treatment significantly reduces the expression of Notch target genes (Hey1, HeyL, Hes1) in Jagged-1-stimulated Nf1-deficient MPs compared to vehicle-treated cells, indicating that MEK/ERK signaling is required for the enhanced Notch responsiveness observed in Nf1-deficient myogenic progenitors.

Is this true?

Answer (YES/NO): YES